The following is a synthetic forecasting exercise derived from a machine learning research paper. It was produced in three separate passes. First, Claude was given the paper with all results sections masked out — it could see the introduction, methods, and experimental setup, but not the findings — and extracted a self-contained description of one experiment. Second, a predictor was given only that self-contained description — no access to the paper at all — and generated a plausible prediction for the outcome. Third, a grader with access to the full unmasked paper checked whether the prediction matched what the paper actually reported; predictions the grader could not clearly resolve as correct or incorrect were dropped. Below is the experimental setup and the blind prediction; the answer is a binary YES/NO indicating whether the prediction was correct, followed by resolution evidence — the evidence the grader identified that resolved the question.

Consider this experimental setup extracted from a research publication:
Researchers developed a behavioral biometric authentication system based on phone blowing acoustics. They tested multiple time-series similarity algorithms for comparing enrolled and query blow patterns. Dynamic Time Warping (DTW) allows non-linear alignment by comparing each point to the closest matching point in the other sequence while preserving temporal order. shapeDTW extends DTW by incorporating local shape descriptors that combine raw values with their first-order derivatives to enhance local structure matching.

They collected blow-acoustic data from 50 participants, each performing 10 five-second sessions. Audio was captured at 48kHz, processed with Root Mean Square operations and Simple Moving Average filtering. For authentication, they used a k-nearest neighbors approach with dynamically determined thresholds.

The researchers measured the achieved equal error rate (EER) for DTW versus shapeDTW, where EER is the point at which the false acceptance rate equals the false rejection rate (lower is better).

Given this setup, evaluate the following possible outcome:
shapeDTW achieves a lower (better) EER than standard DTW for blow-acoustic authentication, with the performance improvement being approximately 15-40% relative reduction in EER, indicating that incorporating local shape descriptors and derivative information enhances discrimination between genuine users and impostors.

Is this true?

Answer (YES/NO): NO